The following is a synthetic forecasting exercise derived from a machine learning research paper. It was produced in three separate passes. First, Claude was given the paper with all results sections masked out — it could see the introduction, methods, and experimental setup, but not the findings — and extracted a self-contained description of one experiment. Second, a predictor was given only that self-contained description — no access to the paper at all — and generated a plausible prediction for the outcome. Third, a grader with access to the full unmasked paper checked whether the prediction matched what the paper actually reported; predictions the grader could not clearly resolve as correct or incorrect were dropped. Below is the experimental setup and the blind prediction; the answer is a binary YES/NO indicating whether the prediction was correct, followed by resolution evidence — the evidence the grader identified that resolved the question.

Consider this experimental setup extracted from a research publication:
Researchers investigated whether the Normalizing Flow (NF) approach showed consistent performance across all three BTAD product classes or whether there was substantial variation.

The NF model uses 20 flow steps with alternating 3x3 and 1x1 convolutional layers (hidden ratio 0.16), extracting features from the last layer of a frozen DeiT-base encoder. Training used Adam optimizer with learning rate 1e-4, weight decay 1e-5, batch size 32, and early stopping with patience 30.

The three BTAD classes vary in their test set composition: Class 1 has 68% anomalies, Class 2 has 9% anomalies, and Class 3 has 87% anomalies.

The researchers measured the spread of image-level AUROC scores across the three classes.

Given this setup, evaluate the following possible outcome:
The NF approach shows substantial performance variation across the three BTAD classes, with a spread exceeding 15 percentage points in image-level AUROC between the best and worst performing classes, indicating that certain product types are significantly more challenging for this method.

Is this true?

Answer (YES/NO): YES